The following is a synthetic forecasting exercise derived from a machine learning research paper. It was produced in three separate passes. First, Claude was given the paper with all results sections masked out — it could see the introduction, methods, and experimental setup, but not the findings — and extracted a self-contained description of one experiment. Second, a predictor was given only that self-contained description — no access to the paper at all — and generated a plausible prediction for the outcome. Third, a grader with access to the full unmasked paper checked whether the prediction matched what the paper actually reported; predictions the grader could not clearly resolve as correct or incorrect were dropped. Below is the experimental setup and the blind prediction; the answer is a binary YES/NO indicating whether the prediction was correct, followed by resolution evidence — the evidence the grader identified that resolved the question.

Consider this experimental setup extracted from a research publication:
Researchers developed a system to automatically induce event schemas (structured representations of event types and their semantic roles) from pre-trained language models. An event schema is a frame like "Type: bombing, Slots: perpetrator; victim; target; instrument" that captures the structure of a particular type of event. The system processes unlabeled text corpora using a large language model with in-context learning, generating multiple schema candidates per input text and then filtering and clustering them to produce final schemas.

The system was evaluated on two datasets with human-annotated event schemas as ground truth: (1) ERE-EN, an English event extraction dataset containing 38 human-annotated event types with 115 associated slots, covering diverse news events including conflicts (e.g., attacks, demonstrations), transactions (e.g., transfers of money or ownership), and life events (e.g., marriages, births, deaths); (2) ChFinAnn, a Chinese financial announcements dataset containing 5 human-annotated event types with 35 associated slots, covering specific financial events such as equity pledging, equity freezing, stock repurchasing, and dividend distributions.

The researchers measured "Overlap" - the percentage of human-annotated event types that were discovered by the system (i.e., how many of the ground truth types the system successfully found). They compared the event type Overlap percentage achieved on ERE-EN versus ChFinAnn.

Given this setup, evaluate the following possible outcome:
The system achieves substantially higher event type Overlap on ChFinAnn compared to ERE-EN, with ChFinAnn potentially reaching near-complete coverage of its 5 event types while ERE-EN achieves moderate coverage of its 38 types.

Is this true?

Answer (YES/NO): YES